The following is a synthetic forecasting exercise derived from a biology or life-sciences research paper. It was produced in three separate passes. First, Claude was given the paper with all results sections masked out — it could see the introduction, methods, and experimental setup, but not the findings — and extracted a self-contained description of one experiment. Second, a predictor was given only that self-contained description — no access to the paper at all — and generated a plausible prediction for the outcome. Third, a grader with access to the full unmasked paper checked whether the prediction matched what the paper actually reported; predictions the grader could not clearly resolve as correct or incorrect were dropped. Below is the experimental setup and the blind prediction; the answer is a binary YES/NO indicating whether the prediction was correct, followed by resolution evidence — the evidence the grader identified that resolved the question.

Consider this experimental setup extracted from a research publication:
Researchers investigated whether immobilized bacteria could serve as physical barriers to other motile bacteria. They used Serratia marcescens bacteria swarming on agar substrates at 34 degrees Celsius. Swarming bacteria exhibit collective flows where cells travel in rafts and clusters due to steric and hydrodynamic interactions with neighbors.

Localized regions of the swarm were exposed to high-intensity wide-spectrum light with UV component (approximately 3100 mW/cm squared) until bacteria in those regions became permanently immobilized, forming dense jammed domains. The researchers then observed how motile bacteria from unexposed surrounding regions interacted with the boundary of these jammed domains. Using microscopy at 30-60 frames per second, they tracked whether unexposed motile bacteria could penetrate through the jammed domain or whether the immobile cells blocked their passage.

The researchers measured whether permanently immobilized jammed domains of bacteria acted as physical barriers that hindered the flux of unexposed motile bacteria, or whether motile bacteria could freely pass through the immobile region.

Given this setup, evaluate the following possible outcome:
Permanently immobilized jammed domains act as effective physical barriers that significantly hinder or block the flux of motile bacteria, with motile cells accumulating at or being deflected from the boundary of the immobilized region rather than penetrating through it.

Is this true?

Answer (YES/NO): YES